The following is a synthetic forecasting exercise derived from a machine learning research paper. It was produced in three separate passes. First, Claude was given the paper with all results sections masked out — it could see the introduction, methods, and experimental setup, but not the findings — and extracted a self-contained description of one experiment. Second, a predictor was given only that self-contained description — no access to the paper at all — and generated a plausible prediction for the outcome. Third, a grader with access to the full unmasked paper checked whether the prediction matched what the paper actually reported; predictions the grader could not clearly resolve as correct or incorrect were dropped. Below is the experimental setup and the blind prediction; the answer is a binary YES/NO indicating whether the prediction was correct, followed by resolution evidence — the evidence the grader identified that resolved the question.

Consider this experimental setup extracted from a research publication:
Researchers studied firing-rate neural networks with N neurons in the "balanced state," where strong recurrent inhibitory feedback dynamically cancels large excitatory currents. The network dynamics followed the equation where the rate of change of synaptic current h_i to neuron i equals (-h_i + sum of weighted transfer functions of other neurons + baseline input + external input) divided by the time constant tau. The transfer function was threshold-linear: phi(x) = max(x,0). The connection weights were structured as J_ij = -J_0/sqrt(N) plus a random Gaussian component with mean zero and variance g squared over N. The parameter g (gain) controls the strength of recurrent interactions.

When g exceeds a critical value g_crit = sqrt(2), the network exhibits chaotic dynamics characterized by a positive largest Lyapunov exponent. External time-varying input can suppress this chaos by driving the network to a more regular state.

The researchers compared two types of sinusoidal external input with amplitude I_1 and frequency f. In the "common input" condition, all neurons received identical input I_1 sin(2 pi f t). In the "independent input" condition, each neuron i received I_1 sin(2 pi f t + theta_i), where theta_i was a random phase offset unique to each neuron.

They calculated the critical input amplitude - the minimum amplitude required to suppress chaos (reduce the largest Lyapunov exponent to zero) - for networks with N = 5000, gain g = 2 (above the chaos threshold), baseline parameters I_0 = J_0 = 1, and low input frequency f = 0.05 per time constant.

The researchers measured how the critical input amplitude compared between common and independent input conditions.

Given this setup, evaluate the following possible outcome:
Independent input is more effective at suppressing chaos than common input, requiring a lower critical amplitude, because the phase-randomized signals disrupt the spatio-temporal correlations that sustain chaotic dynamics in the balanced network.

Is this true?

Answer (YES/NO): YES